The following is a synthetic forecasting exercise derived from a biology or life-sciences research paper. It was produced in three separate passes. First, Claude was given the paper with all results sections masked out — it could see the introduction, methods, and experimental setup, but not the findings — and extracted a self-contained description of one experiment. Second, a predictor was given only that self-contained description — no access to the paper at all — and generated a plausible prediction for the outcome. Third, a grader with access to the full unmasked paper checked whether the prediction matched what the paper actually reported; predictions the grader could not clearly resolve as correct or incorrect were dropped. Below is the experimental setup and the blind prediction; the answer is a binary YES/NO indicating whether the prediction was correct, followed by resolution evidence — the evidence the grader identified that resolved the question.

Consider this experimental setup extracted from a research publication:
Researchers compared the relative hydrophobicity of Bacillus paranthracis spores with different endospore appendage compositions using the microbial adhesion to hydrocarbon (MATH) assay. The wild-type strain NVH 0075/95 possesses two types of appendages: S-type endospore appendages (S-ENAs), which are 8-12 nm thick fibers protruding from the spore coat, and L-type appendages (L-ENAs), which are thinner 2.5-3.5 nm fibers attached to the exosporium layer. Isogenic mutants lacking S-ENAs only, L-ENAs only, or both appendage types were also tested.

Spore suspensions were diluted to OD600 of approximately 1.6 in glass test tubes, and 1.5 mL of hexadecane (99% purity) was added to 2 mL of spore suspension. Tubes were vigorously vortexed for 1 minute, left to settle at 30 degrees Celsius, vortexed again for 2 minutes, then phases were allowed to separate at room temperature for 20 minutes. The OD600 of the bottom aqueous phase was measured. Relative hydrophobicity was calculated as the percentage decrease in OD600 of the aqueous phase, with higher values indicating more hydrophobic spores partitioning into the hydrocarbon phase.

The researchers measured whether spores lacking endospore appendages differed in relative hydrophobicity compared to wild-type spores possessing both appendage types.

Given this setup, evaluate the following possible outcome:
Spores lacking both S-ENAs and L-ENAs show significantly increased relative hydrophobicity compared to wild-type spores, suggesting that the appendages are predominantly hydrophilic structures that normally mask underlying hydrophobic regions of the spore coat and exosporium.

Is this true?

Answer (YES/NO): NO